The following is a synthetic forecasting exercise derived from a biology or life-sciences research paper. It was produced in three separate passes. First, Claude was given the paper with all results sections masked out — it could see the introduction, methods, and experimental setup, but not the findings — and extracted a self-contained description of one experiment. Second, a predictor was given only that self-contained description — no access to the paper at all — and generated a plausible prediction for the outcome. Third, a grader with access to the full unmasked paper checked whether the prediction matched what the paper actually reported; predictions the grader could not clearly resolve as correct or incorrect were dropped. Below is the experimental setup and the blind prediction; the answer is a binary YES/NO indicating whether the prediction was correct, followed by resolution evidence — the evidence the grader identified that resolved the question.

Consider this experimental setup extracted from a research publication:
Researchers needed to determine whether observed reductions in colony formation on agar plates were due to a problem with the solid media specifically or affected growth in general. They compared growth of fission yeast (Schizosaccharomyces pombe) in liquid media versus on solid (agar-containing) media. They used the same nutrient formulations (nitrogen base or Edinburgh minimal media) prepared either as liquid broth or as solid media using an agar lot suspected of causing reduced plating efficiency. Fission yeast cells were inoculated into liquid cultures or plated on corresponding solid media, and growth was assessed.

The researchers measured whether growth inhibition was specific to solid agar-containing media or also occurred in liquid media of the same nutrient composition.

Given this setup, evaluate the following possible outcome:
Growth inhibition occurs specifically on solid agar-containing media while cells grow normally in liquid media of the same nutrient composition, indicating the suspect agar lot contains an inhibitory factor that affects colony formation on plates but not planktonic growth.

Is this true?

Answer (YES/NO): YES